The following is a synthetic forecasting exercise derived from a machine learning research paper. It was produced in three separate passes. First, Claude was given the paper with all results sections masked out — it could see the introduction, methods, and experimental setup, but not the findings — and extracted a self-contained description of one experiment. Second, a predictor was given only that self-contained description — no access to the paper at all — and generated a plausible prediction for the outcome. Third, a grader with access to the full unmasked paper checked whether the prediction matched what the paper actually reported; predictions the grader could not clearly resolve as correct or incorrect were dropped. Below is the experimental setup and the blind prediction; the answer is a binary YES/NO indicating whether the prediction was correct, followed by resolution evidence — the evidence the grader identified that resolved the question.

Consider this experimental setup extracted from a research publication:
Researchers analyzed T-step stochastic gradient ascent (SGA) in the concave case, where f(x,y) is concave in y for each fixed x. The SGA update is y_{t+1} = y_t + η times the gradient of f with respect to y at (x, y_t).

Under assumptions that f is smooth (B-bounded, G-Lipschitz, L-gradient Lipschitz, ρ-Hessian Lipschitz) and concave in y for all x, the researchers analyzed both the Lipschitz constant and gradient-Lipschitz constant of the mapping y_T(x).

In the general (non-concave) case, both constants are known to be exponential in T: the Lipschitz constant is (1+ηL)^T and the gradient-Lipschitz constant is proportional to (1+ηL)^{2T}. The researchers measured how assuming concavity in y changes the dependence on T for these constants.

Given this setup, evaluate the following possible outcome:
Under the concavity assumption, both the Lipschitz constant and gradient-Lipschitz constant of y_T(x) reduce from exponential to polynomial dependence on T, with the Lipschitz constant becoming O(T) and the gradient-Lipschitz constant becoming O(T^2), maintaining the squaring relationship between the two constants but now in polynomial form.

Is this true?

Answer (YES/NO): NO